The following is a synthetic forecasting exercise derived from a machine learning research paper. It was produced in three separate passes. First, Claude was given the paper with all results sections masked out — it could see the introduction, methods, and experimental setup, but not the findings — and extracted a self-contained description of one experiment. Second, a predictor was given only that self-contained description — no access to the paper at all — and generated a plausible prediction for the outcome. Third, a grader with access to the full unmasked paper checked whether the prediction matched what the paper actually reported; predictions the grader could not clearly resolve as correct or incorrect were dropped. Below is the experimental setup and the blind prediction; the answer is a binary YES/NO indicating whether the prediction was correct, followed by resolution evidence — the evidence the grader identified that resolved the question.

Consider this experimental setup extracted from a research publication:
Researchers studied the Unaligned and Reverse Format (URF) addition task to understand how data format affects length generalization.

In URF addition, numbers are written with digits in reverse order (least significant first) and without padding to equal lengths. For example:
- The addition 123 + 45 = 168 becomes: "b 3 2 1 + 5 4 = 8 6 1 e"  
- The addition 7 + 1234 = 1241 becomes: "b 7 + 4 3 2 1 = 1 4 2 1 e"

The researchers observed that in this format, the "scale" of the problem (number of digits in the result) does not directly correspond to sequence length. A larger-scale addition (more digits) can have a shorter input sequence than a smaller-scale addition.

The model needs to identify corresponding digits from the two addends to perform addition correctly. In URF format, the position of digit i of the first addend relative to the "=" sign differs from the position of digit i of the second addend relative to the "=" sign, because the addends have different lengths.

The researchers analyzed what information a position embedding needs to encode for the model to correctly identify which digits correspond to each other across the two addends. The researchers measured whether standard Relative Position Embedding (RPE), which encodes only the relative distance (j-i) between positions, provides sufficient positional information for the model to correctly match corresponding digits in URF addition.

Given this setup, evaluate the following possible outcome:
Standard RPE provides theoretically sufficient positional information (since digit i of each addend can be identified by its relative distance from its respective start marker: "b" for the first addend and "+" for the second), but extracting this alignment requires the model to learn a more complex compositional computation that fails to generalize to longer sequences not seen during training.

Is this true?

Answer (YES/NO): NO